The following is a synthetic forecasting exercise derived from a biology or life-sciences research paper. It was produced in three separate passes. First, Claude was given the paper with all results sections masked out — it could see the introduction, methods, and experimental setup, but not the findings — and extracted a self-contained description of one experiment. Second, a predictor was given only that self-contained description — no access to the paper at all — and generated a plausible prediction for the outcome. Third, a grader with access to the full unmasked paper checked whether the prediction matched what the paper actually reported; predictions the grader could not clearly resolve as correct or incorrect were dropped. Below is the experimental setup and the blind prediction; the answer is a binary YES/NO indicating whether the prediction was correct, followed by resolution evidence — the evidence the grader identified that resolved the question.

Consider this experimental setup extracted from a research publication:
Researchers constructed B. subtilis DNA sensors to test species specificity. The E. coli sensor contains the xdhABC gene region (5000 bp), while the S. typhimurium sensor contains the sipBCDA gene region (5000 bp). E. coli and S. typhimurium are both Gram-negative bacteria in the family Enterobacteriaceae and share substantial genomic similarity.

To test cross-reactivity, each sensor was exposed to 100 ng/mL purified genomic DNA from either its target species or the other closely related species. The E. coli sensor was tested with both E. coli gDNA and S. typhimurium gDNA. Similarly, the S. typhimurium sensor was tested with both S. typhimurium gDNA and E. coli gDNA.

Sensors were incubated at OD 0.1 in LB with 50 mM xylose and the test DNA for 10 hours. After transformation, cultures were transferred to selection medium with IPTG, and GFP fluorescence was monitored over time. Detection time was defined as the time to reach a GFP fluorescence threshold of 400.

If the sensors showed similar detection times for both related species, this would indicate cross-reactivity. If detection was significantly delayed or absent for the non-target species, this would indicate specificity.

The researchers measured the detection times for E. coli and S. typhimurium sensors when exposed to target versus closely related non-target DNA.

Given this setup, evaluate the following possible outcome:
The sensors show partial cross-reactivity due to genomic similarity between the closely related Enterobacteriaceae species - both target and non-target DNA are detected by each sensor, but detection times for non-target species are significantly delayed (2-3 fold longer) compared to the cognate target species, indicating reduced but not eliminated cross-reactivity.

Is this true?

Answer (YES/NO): NO